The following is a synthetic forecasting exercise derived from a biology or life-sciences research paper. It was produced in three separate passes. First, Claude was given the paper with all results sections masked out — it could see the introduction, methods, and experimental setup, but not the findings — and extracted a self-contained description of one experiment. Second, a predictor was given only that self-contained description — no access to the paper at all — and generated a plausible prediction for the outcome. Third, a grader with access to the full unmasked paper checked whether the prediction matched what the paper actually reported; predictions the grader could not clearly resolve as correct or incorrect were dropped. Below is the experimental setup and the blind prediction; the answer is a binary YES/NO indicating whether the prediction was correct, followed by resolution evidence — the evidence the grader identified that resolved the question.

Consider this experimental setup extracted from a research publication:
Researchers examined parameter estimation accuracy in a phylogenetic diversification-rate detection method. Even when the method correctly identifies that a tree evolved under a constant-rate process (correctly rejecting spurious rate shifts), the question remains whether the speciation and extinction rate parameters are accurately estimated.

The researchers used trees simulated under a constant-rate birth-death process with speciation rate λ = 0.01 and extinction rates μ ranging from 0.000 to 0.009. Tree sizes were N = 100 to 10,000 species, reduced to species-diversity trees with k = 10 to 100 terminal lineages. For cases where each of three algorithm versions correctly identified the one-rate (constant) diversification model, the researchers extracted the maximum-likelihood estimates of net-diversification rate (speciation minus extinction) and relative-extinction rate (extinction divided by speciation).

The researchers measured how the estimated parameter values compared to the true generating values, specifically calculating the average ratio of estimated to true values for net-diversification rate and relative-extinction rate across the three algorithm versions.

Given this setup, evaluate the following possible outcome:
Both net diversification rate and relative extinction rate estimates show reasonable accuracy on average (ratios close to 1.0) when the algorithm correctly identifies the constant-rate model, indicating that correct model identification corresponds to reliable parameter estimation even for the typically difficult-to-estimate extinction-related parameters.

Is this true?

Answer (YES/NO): NO